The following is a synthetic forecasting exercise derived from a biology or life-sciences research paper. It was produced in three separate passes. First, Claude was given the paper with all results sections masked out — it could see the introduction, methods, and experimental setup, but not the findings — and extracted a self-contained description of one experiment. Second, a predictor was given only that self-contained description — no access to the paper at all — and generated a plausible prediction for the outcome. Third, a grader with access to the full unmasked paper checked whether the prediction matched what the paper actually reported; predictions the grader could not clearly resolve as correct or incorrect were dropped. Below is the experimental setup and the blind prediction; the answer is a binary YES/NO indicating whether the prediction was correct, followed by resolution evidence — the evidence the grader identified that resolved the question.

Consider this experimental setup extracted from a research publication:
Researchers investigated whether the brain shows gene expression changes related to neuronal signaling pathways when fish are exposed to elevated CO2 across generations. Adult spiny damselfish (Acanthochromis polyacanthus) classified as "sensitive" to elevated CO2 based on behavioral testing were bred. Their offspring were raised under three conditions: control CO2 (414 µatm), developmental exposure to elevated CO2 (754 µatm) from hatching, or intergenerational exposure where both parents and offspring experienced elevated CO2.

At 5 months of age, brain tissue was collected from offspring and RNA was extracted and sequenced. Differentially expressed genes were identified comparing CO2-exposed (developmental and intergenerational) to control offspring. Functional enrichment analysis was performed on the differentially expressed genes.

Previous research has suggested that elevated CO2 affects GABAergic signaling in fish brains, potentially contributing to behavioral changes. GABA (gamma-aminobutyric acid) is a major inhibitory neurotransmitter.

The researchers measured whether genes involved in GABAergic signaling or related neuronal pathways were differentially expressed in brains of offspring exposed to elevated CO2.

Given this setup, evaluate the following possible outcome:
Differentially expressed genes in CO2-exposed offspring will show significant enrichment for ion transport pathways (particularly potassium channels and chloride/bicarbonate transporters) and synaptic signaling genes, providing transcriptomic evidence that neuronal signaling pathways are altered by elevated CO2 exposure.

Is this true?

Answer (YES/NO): YES